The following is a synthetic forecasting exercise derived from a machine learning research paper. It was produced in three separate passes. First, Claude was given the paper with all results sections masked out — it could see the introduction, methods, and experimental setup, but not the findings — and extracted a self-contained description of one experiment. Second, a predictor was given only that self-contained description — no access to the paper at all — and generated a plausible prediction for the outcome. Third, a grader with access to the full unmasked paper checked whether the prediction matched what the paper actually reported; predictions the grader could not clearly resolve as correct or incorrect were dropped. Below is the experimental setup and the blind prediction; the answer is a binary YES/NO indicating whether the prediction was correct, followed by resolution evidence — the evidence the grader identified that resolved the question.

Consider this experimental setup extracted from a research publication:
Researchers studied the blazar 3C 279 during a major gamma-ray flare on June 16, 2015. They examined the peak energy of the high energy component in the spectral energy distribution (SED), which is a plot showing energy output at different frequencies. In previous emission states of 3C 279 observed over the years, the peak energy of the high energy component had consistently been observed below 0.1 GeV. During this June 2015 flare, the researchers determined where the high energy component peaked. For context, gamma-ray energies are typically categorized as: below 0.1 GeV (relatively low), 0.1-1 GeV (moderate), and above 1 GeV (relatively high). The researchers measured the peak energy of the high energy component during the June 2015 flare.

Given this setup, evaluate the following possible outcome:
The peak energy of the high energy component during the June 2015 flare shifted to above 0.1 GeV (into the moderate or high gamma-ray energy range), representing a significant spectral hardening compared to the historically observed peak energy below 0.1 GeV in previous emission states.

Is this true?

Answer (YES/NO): YES